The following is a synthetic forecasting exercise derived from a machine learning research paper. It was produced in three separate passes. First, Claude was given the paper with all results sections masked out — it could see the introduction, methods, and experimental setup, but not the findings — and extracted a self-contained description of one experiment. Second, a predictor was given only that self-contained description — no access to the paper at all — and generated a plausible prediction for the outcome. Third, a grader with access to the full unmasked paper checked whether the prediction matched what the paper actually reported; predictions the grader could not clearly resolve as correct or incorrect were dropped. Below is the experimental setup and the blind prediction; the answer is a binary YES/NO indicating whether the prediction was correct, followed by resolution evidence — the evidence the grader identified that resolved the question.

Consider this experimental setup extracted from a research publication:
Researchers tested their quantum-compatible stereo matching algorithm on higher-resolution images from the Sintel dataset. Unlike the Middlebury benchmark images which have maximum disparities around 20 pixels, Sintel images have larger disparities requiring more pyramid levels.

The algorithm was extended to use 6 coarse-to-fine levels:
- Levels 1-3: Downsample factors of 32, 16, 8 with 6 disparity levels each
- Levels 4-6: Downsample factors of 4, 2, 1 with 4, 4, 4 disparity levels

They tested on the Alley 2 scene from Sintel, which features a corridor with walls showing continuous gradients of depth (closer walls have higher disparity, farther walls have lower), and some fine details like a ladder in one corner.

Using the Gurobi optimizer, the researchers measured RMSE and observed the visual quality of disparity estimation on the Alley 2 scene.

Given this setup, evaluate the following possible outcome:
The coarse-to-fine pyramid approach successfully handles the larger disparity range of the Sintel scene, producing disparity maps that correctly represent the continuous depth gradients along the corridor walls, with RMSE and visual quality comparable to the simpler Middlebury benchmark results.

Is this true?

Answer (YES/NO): NO